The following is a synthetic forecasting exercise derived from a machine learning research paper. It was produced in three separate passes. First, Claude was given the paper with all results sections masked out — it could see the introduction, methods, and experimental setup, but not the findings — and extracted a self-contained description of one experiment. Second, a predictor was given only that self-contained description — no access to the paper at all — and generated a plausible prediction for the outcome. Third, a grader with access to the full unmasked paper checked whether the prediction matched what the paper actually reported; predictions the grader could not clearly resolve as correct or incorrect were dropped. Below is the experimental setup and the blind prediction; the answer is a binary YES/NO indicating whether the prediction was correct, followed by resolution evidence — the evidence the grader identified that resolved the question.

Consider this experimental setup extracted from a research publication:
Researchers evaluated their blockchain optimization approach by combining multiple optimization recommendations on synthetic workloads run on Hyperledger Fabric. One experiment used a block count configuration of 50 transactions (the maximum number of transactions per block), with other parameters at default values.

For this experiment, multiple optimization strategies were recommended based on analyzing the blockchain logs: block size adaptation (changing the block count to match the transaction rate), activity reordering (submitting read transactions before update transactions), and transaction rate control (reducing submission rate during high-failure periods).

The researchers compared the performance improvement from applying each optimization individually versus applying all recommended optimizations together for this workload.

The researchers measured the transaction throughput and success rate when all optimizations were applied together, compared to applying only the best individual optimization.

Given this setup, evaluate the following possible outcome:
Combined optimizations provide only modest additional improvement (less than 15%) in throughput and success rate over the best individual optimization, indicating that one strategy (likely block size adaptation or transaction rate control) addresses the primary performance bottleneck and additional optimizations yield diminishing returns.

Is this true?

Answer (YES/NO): YES